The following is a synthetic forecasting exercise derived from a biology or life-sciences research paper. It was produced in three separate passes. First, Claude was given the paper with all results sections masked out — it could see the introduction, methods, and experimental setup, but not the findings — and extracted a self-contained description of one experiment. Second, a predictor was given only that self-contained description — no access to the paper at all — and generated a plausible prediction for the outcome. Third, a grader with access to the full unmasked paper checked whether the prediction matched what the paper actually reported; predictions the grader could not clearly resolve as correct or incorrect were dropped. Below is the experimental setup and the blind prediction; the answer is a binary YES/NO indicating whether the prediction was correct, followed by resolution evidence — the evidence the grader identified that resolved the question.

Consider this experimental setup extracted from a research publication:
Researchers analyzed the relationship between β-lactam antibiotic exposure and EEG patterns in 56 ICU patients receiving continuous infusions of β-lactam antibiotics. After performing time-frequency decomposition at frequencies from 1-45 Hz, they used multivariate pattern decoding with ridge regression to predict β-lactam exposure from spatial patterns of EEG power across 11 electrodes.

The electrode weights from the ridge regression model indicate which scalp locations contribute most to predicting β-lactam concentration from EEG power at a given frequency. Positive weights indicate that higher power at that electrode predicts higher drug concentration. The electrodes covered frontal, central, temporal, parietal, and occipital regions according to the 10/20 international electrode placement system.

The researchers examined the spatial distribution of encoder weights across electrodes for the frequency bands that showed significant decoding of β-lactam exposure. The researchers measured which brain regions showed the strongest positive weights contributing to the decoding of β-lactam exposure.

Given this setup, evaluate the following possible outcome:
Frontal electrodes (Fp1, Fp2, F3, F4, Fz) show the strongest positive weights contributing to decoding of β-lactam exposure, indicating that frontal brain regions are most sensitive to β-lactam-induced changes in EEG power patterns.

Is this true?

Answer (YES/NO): NO